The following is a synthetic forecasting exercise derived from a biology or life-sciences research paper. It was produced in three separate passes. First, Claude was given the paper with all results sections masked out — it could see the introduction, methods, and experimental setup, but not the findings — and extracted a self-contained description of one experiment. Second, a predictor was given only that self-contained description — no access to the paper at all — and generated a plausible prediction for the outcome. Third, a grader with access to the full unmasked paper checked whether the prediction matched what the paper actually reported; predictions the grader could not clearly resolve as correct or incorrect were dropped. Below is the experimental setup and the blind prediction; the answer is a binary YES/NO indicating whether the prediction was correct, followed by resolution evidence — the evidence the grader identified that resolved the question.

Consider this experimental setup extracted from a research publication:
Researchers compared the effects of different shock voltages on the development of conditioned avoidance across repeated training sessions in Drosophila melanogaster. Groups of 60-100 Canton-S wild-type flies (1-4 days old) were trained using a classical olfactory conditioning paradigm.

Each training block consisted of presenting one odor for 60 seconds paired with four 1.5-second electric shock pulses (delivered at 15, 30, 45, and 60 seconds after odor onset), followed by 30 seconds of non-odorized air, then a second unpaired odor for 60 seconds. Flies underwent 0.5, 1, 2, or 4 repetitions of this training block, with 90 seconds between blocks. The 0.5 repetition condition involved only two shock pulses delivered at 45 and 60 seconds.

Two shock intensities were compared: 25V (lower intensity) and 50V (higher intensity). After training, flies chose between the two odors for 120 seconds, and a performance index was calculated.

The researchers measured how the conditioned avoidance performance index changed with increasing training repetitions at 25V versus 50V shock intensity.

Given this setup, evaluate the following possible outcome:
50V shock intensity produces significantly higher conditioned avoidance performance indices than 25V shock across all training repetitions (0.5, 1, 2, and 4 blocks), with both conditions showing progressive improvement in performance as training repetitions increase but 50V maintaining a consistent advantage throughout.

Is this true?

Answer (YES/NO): NO